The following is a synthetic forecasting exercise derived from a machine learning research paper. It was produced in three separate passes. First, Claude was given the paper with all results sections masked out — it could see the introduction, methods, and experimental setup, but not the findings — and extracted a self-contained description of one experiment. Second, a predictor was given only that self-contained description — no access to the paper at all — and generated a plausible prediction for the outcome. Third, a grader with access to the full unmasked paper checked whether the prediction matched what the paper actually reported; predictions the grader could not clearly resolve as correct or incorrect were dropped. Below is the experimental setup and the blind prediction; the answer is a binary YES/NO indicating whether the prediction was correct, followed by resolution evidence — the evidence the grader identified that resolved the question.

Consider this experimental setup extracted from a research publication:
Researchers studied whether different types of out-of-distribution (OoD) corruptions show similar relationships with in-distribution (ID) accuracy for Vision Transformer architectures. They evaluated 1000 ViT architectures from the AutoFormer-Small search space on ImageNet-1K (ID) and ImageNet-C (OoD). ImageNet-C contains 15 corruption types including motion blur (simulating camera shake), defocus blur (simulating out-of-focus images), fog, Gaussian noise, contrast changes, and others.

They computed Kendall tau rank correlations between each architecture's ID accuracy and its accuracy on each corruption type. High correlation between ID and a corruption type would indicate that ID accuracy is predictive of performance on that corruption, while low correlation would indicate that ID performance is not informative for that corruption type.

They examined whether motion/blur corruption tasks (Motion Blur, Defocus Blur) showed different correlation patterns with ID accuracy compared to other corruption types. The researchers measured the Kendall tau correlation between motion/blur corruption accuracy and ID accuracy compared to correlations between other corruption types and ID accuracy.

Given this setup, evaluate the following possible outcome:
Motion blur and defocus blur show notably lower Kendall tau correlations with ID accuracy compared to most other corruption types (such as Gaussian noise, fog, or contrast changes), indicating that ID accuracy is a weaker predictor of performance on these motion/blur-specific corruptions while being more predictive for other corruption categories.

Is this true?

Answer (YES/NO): YES